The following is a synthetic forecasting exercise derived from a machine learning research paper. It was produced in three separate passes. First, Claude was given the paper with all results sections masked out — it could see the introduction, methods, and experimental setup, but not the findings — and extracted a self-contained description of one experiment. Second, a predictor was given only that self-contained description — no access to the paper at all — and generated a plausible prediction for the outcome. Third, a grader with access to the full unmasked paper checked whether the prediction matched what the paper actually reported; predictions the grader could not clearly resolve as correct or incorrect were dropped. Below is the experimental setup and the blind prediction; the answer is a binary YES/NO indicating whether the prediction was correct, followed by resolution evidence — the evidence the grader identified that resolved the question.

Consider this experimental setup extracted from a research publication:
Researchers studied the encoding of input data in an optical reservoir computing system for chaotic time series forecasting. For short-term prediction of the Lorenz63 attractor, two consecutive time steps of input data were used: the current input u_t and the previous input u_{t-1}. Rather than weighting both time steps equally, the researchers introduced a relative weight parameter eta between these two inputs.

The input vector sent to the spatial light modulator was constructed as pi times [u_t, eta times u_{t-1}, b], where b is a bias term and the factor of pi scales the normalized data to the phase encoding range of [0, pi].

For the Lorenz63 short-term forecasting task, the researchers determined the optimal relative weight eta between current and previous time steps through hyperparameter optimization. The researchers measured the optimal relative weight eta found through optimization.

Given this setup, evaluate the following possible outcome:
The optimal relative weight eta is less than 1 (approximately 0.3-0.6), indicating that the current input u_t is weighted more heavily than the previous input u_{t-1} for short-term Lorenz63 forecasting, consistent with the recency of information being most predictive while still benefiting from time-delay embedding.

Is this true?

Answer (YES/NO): NO